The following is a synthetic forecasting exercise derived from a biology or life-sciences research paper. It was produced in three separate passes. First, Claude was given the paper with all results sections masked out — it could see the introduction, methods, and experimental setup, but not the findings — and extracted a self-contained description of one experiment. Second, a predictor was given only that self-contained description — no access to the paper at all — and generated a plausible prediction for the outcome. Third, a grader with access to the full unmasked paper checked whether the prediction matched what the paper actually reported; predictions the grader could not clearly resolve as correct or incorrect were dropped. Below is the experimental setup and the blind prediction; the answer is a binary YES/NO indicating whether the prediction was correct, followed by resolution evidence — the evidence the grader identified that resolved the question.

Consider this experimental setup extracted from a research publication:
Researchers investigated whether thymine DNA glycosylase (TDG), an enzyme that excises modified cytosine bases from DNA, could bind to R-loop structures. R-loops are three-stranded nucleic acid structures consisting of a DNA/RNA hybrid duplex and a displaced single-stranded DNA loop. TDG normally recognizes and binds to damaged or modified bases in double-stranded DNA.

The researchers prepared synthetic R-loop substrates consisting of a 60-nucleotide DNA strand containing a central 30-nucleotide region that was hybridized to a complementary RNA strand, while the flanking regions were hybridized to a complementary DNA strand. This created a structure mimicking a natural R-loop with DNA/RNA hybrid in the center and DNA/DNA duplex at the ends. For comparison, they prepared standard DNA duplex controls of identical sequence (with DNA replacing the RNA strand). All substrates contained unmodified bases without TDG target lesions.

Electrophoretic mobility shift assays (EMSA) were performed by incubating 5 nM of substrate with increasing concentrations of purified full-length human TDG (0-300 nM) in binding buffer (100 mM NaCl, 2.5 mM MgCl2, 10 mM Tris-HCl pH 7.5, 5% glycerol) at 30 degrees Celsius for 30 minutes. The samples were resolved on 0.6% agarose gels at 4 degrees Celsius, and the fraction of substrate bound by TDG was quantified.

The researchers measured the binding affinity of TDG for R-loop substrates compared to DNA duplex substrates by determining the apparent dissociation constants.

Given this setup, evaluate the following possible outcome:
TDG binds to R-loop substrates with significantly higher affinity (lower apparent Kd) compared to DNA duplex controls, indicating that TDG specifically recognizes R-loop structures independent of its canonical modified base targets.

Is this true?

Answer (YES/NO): NO